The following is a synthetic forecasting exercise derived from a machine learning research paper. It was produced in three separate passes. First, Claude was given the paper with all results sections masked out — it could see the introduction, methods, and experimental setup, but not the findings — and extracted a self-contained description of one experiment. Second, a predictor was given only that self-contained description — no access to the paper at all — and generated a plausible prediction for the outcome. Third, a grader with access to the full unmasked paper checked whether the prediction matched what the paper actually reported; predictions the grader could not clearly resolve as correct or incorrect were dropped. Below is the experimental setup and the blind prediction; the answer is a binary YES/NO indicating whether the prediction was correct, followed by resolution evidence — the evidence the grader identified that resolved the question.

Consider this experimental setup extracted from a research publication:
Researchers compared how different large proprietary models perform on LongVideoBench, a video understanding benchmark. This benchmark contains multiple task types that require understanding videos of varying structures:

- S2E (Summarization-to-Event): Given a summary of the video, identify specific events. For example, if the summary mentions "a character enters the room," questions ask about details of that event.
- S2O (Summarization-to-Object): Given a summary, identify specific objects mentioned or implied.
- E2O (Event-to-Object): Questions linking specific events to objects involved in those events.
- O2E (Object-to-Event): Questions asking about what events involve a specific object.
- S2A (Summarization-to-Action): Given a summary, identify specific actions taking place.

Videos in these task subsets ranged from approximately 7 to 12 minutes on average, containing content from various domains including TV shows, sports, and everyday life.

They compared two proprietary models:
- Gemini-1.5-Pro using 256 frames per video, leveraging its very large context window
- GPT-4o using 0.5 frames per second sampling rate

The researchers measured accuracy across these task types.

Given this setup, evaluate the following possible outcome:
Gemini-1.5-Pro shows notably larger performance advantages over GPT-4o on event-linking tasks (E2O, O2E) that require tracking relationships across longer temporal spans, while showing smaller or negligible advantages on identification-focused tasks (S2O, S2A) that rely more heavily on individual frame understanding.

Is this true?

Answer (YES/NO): NO